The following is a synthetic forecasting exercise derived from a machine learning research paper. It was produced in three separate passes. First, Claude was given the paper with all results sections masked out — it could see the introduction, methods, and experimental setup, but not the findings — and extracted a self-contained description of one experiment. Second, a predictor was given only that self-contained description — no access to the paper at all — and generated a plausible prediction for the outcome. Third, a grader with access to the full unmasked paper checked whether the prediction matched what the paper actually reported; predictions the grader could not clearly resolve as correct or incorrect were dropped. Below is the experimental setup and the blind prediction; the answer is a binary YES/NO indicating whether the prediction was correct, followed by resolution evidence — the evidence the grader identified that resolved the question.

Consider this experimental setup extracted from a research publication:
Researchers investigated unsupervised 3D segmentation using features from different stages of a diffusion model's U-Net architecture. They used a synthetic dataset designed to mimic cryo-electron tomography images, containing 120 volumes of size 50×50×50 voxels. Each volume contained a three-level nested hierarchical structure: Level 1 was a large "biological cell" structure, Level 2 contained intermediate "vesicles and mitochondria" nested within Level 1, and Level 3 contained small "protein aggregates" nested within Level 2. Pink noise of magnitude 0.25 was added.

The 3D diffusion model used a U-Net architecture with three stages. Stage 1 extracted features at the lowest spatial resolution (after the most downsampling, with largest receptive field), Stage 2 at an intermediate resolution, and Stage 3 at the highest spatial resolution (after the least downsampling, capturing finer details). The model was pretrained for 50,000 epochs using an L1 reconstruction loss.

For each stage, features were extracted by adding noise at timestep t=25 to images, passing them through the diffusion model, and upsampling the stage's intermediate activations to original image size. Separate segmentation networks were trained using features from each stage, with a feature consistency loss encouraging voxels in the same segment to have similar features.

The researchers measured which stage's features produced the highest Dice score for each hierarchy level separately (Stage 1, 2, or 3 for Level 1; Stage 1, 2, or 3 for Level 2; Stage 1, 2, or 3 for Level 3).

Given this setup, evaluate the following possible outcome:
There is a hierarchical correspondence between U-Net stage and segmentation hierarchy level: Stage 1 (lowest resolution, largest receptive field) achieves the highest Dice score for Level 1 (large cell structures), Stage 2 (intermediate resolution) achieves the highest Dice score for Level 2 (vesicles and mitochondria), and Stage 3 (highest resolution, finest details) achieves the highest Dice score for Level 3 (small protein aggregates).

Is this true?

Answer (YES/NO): YES